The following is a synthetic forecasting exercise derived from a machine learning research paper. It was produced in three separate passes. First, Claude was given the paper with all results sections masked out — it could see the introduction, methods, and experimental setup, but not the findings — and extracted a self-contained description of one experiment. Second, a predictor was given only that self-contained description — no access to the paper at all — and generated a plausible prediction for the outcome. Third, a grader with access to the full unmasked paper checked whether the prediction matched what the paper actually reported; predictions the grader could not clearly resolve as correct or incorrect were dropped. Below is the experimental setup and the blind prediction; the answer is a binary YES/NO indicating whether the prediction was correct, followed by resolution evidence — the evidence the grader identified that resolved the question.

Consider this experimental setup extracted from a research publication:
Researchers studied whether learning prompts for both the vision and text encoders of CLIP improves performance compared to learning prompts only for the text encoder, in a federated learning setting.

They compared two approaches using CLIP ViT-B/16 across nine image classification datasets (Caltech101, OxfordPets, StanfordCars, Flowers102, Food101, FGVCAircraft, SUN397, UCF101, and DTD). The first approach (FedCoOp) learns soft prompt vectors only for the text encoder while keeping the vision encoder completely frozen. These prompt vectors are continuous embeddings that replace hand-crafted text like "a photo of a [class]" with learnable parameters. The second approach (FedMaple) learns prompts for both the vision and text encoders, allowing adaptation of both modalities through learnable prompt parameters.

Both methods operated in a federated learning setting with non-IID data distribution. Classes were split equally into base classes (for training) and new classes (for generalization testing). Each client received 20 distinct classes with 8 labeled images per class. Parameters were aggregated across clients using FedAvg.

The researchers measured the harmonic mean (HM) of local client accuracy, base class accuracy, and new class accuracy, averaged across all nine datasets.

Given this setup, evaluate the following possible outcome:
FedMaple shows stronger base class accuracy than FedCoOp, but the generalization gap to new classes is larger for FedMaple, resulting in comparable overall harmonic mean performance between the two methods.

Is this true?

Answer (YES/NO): NO